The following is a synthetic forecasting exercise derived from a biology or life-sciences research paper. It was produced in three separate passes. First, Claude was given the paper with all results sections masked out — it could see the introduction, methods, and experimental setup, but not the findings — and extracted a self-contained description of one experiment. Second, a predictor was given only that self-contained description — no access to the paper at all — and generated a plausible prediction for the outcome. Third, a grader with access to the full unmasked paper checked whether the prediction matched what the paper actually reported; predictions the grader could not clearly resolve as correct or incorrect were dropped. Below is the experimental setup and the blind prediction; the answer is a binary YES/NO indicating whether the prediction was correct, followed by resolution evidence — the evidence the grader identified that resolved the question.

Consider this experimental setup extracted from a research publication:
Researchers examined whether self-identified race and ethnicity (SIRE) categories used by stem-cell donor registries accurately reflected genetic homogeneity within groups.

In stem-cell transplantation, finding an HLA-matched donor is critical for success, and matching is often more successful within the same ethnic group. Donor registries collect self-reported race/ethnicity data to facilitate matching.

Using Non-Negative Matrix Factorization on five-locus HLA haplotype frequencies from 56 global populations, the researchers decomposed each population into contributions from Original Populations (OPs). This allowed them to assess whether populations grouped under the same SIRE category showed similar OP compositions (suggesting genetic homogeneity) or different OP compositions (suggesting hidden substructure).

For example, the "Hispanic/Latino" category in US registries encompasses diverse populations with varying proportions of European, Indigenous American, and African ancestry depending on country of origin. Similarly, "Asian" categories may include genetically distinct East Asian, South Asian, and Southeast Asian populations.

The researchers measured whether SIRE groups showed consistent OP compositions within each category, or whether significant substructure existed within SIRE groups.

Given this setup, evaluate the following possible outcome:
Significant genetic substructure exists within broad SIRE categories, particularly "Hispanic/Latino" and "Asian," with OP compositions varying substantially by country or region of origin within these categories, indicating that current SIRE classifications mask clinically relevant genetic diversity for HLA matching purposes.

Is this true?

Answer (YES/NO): YES